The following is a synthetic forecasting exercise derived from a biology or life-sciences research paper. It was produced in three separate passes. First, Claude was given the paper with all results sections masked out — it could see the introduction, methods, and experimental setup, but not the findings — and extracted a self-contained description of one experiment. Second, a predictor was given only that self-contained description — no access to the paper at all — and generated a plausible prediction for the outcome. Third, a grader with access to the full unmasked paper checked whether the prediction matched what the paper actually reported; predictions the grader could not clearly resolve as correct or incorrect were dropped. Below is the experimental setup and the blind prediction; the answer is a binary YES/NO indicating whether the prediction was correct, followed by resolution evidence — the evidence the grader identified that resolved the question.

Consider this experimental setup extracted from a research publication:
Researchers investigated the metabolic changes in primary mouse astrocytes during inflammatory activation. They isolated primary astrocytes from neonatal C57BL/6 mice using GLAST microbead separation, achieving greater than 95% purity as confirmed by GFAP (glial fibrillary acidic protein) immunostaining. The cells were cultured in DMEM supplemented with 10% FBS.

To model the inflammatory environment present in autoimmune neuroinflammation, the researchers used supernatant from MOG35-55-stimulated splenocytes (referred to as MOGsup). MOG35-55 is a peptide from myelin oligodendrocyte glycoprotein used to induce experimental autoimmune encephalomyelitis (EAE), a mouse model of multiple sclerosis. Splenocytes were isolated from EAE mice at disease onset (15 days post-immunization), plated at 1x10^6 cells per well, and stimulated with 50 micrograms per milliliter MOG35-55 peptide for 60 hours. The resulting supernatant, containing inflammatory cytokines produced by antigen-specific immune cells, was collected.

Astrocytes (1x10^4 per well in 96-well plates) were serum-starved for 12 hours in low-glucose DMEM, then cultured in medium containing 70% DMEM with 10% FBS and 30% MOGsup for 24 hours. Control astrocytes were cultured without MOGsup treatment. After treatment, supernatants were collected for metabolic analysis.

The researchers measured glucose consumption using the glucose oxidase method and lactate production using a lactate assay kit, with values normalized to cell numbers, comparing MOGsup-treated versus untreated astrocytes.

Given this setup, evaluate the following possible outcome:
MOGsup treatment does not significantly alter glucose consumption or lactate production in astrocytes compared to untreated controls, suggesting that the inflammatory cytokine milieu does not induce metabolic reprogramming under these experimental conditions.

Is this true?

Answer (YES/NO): NO